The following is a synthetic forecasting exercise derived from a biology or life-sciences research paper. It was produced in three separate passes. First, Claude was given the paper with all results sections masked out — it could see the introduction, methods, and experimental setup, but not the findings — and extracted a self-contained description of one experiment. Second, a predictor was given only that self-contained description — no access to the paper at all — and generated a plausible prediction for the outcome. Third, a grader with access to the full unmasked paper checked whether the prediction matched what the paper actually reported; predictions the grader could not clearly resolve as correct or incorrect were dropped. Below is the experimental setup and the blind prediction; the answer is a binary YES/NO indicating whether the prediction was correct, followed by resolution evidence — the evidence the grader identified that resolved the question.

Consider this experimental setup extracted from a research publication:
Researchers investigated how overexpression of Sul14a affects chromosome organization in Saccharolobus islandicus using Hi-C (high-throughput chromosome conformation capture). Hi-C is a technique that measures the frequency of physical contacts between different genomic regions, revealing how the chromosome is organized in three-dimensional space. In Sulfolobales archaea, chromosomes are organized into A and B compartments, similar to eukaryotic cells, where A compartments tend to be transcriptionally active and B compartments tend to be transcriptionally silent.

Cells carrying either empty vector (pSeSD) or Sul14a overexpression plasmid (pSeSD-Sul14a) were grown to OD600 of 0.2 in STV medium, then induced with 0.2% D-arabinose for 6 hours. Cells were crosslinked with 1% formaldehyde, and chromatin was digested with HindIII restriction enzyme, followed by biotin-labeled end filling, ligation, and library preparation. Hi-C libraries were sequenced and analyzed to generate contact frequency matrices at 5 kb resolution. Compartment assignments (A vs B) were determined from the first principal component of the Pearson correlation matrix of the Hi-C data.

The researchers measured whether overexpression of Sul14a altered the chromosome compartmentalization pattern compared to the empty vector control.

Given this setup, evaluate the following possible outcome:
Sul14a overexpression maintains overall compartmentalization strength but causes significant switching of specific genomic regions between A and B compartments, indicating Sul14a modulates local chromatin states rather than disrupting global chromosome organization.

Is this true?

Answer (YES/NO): NO